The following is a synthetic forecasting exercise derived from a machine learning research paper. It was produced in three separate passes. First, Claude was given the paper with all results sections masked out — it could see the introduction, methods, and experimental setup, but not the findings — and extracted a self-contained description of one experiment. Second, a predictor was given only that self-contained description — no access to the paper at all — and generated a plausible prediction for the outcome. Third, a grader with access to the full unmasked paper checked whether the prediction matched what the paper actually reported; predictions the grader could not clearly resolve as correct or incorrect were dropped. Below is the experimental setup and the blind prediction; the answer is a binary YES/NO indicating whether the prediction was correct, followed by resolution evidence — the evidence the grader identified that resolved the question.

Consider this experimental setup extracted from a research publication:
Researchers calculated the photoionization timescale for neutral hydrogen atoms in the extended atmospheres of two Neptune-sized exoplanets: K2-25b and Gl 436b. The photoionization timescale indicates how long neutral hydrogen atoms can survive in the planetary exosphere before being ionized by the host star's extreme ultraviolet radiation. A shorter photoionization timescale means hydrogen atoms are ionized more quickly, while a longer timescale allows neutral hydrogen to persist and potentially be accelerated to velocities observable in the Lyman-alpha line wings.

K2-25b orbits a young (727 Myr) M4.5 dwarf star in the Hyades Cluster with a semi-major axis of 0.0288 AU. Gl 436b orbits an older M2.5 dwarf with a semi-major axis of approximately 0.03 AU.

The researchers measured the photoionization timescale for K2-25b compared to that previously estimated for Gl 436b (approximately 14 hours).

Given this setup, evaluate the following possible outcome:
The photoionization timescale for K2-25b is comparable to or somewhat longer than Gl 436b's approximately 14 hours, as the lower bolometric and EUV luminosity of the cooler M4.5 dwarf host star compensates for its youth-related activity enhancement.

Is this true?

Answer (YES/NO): NO